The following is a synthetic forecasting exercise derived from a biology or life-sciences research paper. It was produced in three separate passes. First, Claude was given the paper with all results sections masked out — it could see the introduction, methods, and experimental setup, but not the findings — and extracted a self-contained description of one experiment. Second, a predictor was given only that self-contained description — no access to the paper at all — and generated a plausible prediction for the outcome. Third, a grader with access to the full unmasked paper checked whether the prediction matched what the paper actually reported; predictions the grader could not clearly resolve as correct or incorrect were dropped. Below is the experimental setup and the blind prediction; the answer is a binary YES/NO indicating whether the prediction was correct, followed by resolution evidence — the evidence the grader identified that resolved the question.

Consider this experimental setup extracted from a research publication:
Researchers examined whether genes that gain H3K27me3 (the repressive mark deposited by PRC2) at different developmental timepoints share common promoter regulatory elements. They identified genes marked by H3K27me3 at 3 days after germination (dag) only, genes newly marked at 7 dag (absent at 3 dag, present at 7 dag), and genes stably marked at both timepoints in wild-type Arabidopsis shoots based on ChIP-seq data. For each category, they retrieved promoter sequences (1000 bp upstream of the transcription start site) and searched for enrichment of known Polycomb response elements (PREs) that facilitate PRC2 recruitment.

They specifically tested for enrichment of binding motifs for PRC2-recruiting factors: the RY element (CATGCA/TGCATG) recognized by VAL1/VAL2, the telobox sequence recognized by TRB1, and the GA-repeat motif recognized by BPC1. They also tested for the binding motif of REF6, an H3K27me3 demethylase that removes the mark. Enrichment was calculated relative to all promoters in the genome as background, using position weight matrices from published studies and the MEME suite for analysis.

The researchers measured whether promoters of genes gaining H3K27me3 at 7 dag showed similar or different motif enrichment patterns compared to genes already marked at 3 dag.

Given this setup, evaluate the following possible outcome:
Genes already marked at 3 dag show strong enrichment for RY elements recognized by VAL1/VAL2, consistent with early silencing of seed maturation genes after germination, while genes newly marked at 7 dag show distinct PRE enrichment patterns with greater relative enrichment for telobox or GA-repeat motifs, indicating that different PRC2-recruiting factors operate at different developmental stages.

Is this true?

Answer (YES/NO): NO